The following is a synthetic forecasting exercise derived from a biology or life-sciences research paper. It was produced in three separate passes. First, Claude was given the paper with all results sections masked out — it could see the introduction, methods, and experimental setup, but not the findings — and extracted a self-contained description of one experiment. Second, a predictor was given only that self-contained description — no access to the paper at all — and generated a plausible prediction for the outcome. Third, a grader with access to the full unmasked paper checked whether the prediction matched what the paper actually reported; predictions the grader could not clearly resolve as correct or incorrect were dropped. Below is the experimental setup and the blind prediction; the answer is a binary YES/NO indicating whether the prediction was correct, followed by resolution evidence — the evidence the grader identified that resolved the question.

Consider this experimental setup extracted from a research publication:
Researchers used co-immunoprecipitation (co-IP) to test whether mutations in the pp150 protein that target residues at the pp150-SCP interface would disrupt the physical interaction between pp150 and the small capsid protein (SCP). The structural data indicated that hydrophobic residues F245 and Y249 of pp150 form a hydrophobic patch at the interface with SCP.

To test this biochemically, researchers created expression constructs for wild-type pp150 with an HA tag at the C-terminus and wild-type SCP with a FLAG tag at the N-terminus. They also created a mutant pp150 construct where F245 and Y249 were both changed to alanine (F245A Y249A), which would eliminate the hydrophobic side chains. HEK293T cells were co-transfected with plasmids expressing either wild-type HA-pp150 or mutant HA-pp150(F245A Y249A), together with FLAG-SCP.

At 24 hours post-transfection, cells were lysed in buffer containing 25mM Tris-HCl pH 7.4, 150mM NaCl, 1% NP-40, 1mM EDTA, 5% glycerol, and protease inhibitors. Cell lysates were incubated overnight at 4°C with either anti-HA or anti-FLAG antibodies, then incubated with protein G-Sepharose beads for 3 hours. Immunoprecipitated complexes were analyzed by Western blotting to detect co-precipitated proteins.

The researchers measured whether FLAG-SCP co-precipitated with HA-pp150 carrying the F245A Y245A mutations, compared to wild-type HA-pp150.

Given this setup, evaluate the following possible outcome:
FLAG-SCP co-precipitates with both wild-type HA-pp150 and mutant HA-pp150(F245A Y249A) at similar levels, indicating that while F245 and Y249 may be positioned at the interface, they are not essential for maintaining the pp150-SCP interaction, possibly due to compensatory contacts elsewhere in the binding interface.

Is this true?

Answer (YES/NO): NO